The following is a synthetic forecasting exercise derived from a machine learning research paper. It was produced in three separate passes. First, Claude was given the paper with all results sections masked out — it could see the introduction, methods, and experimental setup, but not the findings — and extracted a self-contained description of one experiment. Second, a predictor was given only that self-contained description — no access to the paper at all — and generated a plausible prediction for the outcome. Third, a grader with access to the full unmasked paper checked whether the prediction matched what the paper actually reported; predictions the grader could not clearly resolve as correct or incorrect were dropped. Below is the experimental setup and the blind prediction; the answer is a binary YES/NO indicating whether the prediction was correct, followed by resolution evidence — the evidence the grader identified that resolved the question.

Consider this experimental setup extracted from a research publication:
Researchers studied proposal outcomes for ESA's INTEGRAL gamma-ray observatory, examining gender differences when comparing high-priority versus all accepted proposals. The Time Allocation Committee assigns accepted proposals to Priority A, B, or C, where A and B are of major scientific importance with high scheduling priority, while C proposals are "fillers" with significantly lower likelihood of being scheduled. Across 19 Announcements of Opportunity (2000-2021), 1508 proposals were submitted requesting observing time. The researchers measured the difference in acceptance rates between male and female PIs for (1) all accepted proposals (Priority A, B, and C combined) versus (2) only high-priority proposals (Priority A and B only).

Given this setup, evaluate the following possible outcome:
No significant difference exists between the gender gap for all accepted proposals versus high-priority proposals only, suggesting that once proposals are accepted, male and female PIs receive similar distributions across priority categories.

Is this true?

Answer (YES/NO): NO